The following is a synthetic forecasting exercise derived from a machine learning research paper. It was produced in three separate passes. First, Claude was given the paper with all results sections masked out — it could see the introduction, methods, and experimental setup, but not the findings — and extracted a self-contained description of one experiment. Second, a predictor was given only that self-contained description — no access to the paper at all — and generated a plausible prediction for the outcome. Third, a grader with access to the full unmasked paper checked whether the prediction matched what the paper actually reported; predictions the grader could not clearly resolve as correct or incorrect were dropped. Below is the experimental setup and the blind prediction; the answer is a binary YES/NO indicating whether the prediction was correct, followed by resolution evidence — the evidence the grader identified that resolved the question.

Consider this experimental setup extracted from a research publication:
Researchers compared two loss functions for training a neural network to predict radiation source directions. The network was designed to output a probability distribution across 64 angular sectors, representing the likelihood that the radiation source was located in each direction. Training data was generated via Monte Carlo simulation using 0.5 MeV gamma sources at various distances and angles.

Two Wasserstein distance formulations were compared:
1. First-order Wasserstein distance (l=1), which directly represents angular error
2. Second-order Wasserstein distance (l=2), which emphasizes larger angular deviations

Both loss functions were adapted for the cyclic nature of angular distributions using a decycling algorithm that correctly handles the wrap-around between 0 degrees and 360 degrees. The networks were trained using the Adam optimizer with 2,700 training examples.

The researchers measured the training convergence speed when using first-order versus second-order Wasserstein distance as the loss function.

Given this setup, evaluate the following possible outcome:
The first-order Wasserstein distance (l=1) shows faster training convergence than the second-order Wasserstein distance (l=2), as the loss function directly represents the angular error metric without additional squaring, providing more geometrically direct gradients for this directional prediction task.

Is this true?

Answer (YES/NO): NO